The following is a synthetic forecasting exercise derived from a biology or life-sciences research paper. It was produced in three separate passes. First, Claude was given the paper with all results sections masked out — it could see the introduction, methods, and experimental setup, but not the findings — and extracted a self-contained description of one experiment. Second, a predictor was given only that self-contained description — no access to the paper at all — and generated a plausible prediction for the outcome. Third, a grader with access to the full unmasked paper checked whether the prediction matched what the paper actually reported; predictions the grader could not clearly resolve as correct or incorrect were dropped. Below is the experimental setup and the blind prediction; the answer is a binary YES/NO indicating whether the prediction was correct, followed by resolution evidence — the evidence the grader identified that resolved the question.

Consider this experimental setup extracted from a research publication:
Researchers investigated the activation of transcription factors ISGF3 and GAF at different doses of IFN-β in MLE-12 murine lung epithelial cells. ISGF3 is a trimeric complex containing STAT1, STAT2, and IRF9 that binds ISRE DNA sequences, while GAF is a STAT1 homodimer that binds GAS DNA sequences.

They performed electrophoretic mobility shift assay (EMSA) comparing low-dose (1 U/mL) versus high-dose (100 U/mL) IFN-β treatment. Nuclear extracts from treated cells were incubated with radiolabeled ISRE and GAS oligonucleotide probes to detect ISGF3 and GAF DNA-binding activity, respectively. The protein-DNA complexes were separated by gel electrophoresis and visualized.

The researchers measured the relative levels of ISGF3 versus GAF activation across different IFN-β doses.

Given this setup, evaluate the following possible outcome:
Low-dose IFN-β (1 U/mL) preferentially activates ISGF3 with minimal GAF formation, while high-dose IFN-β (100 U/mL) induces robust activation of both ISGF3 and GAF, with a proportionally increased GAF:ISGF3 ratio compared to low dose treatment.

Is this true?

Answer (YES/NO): YES